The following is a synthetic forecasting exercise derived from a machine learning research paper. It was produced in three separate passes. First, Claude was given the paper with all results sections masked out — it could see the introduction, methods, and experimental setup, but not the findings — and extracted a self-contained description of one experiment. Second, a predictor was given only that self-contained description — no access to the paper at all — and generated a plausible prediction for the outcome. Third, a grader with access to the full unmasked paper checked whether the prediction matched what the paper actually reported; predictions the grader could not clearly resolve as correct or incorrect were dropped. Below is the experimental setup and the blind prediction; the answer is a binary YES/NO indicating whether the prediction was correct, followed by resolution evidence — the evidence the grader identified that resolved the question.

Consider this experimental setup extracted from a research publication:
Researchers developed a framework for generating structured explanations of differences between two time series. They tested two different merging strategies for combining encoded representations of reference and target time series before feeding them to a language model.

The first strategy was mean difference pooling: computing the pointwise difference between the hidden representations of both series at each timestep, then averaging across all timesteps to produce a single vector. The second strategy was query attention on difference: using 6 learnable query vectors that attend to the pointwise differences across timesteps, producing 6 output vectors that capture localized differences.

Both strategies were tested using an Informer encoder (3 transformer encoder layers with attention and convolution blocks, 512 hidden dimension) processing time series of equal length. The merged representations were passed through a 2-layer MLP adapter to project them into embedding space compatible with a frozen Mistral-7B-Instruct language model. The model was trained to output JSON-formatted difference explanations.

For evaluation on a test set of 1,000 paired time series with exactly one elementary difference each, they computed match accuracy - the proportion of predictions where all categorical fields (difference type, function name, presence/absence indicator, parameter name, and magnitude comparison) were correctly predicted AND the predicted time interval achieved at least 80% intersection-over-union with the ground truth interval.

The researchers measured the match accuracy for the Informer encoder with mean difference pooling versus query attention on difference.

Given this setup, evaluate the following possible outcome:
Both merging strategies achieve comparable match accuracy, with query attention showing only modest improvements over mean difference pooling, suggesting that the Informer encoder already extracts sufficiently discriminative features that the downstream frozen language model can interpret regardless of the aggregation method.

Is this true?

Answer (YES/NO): NO